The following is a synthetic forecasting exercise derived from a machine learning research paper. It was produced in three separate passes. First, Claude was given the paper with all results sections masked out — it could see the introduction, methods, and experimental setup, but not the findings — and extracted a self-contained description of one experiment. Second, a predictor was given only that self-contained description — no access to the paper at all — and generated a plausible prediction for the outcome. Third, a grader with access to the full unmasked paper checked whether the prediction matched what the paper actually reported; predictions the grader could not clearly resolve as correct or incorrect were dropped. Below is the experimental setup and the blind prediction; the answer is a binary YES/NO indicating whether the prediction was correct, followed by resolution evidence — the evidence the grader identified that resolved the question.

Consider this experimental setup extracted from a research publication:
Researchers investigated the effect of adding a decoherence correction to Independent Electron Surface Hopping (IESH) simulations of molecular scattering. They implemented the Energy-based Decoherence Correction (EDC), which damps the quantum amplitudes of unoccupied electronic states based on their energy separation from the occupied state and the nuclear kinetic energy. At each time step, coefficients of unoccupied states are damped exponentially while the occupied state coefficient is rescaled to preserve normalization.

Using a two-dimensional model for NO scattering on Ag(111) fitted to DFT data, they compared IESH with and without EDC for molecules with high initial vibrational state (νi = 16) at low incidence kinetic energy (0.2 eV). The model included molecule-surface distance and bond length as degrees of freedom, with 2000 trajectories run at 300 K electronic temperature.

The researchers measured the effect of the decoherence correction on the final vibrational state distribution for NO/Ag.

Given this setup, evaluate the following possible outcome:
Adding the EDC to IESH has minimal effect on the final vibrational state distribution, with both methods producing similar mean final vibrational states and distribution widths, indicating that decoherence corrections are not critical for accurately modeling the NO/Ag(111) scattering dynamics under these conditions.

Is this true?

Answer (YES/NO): NO